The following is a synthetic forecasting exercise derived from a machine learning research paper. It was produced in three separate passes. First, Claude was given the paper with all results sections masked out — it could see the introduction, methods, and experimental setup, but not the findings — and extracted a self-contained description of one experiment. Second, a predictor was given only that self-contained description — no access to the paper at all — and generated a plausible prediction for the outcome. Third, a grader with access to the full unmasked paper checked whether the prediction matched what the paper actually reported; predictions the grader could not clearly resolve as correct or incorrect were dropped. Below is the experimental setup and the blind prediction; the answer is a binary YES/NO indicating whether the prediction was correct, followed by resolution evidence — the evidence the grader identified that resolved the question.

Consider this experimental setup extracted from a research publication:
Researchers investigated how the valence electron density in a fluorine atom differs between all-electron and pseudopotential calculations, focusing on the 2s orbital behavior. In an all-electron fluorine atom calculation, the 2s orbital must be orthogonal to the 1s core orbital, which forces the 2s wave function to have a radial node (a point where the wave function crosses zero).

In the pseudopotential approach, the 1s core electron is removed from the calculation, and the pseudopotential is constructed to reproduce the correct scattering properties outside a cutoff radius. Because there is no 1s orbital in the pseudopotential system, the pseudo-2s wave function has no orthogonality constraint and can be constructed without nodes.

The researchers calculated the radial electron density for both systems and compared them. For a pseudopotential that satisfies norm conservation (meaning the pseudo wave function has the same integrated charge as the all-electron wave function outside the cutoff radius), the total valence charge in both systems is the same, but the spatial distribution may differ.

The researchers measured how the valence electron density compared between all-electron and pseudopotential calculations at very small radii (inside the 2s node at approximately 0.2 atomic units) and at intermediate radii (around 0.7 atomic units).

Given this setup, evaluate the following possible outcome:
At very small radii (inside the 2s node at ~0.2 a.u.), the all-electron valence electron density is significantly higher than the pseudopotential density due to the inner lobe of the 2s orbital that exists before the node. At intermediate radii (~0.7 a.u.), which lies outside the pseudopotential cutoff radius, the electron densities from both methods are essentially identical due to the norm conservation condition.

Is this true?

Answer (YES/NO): NO